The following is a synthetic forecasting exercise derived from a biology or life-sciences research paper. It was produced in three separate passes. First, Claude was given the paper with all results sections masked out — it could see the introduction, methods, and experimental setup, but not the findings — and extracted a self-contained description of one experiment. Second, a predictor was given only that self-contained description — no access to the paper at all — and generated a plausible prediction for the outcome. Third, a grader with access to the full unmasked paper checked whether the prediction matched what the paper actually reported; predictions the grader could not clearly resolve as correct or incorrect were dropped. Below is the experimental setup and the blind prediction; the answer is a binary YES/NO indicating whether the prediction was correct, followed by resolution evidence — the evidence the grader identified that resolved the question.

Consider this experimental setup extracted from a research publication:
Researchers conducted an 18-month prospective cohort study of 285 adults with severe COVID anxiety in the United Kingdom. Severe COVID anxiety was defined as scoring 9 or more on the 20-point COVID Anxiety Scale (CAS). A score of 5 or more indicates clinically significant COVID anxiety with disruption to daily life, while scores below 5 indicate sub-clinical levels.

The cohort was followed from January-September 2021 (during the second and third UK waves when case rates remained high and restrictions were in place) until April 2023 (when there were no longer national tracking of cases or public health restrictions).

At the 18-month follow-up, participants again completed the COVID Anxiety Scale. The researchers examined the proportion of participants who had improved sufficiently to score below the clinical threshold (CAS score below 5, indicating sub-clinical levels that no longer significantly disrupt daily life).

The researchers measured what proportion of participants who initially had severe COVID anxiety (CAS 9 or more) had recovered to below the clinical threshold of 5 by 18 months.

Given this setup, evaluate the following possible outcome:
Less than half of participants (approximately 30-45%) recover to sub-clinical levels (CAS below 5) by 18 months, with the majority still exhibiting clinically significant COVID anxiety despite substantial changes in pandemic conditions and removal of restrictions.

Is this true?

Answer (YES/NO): NO